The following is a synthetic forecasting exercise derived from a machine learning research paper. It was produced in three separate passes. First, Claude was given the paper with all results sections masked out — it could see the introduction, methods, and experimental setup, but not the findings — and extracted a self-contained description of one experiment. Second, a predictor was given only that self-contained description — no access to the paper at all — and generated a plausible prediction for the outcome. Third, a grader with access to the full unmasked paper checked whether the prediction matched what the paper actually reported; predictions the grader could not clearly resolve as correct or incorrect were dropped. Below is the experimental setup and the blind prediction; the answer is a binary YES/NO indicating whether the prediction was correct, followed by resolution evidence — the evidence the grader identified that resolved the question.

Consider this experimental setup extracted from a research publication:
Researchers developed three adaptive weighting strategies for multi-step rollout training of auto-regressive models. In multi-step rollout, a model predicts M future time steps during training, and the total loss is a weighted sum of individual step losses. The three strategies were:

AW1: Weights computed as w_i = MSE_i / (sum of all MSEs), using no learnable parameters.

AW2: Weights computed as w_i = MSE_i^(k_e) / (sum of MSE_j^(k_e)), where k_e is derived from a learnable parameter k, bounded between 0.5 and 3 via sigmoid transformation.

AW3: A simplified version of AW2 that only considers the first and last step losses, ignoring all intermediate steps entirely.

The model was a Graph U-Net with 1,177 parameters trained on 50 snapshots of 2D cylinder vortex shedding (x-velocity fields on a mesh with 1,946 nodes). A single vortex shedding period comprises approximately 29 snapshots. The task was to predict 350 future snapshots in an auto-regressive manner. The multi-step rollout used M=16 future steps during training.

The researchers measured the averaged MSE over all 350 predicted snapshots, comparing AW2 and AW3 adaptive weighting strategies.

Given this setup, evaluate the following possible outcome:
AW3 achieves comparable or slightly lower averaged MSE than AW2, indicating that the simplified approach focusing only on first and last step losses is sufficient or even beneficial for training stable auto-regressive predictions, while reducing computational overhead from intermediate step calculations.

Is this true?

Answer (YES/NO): NO